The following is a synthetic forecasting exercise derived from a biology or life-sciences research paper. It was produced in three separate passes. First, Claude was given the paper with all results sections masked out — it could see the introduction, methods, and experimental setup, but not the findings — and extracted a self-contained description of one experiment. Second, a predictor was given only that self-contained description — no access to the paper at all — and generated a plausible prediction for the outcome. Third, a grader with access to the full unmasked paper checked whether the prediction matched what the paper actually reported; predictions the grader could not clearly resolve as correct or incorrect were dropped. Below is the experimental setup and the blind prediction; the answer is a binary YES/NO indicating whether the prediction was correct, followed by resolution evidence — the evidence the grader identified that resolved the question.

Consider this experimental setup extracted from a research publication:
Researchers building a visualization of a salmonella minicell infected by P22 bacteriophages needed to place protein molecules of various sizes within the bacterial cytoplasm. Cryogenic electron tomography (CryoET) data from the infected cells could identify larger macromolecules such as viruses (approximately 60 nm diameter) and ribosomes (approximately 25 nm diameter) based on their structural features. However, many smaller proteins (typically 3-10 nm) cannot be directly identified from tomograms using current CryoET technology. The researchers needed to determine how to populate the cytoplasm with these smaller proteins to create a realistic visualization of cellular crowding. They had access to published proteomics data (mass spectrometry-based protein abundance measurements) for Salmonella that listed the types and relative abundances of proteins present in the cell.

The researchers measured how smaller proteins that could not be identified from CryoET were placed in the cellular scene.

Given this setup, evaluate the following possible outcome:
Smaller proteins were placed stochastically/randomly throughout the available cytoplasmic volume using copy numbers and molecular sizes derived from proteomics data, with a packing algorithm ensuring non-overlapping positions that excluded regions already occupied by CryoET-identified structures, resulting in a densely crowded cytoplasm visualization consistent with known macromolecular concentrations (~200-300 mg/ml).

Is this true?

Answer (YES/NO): NO